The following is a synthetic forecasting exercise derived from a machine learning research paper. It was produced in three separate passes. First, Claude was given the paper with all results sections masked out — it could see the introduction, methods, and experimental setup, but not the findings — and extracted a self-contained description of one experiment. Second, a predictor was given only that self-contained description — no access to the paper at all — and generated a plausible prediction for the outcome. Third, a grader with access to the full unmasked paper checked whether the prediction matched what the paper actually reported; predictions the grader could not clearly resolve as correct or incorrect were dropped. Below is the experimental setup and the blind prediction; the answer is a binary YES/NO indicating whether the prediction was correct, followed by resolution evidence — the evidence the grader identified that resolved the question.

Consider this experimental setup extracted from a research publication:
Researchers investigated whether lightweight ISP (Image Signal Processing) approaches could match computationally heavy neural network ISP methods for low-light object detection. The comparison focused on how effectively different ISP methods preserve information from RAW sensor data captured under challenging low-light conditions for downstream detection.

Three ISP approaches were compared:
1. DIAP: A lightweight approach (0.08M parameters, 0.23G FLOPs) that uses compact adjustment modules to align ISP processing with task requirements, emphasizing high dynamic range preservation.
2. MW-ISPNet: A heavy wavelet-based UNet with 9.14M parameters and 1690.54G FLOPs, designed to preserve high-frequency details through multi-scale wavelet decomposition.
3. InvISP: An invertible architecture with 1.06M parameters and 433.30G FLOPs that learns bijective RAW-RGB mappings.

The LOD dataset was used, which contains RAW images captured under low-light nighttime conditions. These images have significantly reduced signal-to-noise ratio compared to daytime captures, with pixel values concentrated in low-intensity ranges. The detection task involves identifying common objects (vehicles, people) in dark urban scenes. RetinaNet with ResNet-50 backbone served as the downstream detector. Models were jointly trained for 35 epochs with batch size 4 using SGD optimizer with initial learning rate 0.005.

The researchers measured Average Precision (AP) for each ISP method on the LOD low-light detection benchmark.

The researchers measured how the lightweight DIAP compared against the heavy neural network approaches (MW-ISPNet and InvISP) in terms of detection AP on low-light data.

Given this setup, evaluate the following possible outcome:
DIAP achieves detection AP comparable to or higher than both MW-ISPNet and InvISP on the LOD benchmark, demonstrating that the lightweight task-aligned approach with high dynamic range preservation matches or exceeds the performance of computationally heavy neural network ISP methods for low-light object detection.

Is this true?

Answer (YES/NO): YES